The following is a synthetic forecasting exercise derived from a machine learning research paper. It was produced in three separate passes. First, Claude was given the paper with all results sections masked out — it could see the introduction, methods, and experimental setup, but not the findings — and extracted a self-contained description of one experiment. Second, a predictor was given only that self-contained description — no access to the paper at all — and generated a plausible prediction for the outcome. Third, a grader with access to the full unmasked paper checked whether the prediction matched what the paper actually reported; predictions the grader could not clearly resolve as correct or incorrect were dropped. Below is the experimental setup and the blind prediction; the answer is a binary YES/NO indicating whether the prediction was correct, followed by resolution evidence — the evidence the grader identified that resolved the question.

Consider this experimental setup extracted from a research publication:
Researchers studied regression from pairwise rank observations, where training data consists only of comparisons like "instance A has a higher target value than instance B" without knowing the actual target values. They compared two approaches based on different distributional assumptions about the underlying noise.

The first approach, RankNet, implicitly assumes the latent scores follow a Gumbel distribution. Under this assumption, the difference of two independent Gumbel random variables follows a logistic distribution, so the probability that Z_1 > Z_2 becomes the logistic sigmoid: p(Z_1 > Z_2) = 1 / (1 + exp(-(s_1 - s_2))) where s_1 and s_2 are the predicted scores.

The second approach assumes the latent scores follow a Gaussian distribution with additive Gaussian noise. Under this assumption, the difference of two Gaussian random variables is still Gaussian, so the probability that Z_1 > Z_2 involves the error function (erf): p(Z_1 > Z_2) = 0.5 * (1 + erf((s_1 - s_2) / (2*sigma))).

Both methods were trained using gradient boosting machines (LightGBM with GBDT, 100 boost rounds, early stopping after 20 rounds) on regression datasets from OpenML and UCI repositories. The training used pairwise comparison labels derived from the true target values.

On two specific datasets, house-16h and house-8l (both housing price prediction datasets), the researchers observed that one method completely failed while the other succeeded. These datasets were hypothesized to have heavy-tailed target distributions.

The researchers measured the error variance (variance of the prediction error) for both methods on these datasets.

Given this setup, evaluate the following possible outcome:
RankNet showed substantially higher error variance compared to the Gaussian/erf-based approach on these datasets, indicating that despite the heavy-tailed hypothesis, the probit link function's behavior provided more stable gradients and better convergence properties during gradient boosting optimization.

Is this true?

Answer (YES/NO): NO